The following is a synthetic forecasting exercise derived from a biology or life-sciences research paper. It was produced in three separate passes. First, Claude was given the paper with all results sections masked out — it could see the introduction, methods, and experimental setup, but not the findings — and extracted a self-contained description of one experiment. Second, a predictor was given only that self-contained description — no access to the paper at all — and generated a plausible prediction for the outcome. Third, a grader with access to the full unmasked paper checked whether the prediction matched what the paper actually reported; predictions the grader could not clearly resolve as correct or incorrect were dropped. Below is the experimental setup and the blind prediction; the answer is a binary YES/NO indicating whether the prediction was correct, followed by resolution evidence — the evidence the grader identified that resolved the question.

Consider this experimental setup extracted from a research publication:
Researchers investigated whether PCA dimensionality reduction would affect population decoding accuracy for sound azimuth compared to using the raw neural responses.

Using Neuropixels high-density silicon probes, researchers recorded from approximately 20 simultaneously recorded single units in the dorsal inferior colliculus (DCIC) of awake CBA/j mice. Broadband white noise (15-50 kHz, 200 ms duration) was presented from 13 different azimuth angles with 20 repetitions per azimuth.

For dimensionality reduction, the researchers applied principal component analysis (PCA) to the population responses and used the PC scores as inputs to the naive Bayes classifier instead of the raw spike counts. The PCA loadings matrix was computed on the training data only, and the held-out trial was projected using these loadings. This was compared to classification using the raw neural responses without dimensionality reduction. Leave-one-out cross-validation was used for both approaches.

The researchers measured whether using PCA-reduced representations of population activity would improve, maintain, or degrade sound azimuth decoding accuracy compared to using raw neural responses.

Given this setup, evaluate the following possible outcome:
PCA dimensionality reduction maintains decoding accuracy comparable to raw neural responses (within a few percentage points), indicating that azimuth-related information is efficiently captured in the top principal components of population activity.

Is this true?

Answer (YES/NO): NO